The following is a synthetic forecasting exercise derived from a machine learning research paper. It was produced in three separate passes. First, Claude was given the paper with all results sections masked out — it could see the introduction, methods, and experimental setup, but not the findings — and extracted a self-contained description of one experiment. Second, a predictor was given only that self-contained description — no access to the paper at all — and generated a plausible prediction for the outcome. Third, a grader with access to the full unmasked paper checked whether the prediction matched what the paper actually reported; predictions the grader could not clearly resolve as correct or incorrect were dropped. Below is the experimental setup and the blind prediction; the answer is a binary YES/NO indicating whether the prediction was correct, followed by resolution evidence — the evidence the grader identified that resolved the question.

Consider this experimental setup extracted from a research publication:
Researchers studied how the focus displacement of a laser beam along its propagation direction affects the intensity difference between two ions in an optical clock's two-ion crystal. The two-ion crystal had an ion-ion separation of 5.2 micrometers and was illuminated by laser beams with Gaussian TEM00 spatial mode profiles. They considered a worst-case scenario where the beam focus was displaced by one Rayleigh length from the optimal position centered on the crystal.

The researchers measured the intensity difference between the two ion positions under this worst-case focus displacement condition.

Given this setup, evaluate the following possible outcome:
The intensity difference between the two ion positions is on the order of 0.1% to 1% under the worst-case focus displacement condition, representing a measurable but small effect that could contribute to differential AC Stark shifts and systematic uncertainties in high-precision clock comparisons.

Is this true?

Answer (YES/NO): NO